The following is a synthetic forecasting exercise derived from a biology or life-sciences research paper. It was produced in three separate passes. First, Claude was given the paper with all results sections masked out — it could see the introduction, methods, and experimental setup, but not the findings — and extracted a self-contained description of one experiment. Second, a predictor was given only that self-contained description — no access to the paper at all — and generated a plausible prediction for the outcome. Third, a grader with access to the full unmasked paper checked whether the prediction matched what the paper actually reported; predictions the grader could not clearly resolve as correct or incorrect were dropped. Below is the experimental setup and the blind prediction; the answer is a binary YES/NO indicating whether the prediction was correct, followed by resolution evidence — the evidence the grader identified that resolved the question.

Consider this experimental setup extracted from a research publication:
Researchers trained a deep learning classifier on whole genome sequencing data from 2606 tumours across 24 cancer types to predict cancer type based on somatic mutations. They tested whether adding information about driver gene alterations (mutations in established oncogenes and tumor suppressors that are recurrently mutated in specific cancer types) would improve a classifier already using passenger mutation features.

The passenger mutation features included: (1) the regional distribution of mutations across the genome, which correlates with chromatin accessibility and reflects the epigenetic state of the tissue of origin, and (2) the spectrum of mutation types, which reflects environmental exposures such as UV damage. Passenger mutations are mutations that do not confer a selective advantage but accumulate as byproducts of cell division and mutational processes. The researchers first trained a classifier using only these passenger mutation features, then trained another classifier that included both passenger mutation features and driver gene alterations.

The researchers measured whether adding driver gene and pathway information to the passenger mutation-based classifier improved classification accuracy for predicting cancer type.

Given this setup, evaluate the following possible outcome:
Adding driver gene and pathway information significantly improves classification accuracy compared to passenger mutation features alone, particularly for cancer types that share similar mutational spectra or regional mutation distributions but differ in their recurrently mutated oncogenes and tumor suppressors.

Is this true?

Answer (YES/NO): NO